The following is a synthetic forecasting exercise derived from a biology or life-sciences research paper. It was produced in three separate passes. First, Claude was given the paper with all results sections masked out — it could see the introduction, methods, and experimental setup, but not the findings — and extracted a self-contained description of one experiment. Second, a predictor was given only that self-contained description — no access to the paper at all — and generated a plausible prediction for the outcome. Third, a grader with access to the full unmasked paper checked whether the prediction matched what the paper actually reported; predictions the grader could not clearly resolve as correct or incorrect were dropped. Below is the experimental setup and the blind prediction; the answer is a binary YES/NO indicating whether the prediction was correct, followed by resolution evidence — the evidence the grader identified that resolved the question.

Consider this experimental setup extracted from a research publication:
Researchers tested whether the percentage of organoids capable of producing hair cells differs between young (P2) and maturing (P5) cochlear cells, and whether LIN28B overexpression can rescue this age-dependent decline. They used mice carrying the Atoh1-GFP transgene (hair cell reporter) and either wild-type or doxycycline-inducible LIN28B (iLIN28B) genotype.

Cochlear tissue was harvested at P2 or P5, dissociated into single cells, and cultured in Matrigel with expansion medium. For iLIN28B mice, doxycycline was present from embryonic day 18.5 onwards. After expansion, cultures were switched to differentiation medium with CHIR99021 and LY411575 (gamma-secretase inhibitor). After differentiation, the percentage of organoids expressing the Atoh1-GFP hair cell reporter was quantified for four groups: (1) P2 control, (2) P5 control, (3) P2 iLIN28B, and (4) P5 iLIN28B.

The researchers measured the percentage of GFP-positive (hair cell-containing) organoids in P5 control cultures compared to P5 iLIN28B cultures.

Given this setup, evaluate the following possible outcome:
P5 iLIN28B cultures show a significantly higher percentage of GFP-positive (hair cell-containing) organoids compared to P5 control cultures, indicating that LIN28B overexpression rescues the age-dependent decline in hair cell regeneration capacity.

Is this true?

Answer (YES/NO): YES